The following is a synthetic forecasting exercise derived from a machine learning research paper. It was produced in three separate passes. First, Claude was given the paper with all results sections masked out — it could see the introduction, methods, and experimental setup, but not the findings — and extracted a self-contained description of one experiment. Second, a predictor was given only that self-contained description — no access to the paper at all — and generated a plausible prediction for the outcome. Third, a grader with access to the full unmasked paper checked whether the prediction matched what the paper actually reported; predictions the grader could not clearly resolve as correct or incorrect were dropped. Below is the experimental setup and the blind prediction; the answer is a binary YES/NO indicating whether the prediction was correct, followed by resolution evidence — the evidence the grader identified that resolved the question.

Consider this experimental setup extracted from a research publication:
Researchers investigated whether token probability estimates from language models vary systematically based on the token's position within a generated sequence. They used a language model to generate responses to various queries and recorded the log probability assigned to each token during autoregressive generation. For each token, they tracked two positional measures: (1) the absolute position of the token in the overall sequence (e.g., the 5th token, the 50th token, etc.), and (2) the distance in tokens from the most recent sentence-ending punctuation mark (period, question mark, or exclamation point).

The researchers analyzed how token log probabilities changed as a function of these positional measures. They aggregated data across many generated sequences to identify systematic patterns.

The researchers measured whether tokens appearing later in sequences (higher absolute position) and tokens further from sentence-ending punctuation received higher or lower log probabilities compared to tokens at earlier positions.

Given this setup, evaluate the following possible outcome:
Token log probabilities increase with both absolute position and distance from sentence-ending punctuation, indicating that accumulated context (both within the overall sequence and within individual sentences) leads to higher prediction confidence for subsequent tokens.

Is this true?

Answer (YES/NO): YES